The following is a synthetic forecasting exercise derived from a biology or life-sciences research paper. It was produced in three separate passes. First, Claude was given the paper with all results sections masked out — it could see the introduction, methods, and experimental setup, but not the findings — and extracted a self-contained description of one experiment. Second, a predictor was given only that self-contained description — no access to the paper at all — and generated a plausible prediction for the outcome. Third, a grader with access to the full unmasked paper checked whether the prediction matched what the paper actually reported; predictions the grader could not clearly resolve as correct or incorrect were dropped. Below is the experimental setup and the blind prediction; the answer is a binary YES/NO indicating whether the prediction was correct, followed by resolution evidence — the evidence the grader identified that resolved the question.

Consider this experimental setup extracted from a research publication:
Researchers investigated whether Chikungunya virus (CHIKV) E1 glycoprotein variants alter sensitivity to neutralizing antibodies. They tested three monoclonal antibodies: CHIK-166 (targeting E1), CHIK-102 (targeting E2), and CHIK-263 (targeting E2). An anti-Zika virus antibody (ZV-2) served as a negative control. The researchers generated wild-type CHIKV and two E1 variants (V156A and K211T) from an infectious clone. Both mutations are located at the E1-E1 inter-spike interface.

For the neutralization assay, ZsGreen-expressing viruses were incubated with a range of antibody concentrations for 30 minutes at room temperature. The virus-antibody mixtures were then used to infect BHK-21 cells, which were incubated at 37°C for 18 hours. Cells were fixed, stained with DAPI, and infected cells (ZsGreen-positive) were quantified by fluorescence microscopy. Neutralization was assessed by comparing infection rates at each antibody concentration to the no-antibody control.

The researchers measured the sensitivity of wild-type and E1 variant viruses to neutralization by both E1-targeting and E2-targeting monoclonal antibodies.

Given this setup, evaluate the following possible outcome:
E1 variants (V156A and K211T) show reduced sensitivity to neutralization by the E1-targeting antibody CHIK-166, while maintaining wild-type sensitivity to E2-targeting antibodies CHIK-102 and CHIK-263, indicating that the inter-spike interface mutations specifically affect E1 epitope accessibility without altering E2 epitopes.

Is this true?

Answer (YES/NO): NO